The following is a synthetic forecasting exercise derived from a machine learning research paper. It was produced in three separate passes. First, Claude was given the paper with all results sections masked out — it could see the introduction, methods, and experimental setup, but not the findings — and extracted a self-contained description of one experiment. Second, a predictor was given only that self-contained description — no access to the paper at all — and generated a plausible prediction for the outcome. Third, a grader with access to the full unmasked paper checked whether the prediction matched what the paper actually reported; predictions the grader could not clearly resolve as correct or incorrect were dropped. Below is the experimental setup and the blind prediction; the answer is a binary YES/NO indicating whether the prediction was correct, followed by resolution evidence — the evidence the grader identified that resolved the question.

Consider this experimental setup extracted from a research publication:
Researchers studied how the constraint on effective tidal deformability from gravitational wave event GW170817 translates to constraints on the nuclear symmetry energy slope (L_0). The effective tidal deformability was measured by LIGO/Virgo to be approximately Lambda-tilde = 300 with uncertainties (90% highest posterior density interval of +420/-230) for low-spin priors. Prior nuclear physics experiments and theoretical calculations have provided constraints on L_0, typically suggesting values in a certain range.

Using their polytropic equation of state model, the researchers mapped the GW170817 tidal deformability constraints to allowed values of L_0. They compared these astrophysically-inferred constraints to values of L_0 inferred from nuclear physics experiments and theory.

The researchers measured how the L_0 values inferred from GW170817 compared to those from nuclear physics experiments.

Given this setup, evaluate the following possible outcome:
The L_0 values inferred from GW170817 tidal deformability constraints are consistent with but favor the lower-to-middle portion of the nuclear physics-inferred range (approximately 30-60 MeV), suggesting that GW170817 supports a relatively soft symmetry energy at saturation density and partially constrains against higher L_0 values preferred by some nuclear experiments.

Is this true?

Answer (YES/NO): NO